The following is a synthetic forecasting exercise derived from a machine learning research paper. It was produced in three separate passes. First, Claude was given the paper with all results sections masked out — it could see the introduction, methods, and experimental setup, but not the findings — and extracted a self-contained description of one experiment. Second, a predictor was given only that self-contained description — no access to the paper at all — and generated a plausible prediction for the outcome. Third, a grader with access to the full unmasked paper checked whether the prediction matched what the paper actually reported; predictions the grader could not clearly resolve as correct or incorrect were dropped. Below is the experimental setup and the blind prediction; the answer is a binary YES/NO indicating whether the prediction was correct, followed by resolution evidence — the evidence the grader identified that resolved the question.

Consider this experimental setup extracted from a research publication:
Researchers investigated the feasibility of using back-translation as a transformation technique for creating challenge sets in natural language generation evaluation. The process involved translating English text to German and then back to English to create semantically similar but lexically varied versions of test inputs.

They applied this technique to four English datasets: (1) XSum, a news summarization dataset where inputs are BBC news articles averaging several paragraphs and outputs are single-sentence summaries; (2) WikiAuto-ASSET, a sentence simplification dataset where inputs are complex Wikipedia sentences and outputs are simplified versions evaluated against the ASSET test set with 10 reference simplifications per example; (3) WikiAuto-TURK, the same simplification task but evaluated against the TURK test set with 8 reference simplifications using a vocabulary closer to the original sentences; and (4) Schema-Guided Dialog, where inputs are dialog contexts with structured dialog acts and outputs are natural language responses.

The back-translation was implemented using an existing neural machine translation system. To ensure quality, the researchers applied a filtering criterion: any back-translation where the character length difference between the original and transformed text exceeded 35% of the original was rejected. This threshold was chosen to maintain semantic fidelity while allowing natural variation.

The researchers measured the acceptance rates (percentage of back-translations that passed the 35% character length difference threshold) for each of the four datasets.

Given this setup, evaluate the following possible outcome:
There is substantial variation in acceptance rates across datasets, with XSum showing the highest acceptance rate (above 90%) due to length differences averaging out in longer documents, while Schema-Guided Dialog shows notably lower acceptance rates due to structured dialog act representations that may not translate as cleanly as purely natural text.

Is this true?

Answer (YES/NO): YES